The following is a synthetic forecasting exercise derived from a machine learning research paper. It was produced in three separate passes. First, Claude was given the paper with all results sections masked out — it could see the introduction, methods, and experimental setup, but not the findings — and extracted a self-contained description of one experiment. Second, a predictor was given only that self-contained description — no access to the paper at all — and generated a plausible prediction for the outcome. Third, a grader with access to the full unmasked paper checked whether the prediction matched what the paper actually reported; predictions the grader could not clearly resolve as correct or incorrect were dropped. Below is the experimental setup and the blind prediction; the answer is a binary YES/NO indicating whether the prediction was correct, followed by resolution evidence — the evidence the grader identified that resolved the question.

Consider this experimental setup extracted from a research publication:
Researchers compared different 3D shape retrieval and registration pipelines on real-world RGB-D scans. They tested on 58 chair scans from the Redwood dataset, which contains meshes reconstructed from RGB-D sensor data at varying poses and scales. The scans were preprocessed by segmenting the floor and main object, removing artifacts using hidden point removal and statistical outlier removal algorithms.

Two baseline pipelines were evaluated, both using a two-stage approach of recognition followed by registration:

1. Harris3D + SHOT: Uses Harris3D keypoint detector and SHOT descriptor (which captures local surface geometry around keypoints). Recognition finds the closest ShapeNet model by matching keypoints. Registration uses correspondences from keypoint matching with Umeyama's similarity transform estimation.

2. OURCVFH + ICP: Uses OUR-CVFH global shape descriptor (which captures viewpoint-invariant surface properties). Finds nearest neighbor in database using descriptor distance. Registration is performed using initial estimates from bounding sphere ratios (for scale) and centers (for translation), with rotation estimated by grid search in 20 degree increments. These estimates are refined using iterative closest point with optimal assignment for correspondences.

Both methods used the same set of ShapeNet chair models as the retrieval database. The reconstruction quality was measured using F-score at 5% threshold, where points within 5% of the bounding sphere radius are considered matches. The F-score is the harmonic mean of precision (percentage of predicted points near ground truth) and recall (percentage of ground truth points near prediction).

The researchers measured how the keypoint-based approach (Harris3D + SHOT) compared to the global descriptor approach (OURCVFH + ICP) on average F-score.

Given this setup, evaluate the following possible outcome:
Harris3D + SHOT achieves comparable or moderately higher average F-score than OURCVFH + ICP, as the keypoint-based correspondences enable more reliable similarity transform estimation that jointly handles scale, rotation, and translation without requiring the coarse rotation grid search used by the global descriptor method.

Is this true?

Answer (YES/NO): NO